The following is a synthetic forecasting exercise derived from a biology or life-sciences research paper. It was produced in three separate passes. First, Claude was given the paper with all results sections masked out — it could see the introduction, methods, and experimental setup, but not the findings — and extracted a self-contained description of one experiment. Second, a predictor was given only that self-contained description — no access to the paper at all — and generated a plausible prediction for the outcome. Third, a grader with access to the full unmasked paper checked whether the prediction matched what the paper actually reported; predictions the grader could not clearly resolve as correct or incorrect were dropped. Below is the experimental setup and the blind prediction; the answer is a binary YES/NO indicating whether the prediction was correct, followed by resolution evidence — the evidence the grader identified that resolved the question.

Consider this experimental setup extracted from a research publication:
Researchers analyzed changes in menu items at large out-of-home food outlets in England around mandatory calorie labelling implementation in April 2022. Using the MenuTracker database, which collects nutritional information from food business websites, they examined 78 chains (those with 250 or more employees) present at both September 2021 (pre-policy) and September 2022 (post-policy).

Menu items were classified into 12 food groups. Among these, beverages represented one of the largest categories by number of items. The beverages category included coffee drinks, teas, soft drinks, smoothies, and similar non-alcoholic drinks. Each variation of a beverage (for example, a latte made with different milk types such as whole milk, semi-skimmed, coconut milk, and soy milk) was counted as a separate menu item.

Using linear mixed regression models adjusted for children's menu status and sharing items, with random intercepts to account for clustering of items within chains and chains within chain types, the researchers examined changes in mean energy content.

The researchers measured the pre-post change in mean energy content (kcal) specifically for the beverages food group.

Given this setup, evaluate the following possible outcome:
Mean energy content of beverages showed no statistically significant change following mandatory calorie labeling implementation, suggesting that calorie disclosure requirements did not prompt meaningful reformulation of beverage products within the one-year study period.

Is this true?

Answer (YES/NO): NO